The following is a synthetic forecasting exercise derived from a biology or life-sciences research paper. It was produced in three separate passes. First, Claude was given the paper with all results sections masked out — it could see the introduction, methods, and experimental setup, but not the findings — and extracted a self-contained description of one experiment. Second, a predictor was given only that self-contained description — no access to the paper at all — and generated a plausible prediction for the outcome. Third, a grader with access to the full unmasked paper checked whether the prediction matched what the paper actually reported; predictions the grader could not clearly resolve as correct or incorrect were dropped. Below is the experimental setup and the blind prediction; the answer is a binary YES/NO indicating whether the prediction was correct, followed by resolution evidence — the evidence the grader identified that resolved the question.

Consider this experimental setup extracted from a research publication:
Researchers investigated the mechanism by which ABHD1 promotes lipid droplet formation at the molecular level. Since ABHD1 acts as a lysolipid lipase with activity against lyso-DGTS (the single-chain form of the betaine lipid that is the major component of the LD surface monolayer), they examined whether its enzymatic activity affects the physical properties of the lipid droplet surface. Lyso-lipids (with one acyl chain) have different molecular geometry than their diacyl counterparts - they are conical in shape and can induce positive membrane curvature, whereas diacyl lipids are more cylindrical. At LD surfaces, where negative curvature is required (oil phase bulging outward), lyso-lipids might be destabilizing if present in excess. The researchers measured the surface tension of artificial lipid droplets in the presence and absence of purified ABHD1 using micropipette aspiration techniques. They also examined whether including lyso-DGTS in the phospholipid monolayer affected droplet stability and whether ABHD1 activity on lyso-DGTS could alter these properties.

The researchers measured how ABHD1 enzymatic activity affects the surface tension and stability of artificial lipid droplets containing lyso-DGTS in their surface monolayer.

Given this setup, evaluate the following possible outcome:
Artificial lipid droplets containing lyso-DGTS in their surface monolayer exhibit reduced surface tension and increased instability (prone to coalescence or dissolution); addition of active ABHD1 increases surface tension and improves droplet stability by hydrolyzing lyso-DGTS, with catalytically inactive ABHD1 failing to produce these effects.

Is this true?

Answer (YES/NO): NO